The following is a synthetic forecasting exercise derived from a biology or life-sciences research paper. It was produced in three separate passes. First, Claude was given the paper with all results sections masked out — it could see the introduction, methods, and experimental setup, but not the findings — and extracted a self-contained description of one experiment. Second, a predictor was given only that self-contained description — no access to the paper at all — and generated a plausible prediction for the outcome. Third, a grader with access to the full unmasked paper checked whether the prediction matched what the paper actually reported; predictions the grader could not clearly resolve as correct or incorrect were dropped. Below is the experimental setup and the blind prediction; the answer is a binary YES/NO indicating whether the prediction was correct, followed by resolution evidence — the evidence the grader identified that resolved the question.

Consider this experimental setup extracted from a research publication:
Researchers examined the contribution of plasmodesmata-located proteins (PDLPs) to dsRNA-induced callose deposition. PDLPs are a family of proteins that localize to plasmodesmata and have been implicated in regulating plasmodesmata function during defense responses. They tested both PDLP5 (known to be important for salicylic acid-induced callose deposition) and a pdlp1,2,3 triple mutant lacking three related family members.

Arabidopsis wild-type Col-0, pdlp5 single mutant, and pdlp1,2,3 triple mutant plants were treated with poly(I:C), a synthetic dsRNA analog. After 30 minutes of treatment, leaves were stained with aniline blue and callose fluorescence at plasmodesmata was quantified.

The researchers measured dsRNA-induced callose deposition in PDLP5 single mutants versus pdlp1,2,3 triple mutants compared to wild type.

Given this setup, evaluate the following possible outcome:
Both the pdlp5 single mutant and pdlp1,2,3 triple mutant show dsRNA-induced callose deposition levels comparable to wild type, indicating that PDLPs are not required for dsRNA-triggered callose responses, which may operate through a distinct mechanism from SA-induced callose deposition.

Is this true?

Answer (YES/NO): NO